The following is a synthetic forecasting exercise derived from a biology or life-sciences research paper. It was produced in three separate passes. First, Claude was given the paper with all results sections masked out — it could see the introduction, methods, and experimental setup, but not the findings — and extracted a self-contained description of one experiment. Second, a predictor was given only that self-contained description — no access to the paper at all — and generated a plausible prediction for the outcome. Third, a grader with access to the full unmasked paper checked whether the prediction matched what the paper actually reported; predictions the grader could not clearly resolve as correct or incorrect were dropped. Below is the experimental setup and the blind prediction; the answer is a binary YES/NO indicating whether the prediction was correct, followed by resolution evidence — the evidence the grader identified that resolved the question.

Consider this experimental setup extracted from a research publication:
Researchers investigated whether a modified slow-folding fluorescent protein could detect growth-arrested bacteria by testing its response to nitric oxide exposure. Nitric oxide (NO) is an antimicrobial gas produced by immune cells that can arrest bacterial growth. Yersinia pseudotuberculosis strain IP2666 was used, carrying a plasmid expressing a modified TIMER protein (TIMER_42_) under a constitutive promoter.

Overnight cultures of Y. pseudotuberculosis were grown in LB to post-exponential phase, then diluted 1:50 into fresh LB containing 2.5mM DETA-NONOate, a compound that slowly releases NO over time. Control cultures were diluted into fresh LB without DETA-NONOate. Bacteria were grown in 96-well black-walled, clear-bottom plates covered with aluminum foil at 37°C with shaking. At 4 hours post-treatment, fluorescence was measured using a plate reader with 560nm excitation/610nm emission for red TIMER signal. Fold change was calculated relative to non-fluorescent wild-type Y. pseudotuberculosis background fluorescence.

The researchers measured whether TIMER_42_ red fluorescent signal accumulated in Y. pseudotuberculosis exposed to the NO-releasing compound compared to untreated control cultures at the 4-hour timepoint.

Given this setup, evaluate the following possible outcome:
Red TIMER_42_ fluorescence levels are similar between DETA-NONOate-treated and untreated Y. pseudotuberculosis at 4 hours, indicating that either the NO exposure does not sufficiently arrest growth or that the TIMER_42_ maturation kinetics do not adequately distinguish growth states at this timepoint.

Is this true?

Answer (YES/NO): NO